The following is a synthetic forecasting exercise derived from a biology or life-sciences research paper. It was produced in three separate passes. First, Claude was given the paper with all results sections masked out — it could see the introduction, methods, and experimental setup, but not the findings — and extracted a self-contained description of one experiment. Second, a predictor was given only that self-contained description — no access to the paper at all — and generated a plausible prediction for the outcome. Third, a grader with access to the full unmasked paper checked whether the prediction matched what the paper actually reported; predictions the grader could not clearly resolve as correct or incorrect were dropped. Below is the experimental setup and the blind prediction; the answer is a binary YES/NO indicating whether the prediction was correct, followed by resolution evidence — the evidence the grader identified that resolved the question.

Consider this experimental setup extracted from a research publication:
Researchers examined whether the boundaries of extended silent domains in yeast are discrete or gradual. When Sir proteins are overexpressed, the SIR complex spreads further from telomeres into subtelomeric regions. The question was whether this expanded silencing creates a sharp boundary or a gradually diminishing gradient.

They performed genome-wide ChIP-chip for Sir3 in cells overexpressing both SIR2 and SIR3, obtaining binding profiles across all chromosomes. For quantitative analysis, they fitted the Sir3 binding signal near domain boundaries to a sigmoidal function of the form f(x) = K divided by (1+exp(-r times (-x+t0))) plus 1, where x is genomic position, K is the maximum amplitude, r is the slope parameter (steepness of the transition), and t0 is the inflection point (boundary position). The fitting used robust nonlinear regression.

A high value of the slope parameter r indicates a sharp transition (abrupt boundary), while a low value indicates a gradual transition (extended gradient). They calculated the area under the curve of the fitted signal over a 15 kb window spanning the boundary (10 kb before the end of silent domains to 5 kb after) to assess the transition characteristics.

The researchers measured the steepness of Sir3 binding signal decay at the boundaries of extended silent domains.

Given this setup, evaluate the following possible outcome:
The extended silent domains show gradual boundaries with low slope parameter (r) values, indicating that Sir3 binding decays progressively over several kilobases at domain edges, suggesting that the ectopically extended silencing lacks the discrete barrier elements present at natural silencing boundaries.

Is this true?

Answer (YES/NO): NO